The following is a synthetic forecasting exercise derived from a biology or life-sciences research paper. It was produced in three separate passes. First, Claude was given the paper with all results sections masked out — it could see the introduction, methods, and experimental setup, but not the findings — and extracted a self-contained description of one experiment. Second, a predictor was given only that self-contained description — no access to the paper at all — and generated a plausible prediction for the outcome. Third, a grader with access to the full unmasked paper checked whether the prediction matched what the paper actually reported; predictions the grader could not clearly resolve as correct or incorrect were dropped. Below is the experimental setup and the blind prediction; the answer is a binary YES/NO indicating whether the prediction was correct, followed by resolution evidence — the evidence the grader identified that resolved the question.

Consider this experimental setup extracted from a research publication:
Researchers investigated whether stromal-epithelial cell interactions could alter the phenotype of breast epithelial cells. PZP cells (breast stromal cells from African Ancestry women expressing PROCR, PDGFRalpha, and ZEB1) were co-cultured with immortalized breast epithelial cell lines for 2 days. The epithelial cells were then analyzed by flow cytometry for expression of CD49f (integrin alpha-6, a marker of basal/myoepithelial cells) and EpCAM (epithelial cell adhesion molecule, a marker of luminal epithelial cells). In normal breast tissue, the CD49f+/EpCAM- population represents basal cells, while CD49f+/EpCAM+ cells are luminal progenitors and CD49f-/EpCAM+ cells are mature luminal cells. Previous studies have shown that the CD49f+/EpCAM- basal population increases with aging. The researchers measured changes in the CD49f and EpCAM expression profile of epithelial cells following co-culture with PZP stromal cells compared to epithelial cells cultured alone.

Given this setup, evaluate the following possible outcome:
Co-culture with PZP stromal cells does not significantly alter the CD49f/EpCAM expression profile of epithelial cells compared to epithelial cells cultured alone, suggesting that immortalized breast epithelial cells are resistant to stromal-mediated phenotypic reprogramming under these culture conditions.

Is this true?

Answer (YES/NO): NO